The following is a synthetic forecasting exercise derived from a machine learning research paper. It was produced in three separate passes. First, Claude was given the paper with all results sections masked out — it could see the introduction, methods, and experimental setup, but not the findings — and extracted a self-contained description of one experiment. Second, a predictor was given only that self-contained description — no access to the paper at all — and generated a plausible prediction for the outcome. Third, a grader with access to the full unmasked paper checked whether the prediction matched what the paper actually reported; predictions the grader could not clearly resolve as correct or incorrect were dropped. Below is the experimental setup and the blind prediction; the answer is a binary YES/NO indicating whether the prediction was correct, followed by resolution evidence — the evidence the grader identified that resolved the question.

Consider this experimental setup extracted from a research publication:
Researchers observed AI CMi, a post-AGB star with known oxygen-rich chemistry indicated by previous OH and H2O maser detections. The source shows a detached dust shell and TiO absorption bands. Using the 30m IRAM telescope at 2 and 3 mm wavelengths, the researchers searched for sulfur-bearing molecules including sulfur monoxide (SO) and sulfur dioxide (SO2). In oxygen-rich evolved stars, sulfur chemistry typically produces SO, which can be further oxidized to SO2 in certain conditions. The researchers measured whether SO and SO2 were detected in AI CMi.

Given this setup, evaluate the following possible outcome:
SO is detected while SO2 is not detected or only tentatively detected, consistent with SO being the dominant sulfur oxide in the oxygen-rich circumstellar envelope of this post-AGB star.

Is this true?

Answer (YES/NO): NO